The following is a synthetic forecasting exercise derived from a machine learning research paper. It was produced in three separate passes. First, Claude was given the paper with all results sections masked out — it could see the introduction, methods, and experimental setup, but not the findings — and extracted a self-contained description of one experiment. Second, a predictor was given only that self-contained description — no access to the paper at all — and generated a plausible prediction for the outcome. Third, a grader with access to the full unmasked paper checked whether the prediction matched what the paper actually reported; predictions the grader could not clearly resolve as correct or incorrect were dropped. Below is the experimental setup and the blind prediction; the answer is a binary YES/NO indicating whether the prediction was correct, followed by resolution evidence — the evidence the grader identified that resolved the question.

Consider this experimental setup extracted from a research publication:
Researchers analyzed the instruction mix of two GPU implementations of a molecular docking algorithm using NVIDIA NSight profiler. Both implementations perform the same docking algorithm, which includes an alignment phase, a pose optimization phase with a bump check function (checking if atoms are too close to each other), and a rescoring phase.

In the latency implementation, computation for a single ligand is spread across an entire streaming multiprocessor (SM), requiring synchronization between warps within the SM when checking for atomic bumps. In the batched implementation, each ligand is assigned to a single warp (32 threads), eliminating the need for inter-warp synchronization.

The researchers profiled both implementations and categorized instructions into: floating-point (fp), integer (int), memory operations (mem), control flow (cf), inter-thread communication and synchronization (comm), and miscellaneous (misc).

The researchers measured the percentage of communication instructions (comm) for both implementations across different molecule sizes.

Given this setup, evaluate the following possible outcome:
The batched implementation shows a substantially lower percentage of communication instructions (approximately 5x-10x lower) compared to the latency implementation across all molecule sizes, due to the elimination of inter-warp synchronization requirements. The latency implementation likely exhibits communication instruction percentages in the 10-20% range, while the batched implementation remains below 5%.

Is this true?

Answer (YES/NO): NO